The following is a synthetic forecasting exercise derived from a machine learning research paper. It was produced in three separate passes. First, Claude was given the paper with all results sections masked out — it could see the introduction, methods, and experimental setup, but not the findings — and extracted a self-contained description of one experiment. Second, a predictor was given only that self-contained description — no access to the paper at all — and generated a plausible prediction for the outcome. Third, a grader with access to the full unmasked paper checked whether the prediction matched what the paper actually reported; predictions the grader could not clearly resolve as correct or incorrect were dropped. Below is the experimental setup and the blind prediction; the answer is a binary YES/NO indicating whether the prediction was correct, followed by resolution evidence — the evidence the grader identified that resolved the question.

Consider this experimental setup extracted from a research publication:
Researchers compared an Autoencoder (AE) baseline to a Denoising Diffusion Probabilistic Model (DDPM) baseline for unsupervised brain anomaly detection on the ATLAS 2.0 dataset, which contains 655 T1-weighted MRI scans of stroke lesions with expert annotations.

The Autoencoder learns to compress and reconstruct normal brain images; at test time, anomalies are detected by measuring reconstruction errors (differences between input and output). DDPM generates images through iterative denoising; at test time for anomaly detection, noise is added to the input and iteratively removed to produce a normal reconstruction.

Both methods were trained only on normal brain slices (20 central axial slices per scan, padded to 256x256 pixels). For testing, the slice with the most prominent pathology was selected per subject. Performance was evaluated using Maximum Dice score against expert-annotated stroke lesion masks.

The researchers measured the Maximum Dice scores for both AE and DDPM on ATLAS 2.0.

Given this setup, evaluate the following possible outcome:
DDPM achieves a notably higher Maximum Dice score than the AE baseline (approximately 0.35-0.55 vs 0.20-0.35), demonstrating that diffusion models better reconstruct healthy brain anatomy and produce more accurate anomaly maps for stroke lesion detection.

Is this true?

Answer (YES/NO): NO